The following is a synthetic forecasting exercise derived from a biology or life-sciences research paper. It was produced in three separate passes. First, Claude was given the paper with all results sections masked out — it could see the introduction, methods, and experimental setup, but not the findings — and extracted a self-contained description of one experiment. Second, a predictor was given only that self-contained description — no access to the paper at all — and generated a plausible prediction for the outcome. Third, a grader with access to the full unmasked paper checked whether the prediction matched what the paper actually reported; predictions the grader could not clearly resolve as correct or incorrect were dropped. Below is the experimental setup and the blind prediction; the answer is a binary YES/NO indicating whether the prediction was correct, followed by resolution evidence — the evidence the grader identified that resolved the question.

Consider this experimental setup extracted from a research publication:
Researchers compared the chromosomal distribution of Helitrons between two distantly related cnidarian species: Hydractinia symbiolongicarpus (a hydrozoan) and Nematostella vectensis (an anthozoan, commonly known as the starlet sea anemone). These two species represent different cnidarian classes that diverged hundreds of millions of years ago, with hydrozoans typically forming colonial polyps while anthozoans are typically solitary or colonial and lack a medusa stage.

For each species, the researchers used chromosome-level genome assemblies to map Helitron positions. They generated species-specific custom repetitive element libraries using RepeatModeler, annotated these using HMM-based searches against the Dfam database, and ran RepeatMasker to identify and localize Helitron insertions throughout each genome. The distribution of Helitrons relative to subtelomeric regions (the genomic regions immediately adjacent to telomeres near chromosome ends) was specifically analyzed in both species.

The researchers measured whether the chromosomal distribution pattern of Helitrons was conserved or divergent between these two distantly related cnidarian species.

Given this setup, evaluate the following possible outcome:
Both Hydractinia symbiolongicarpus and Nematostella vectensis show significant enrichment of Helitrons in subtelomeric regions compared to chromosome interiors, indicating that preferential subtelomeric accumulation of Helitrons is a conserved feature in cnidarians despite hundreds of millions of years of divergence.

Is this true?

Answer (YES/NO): YES